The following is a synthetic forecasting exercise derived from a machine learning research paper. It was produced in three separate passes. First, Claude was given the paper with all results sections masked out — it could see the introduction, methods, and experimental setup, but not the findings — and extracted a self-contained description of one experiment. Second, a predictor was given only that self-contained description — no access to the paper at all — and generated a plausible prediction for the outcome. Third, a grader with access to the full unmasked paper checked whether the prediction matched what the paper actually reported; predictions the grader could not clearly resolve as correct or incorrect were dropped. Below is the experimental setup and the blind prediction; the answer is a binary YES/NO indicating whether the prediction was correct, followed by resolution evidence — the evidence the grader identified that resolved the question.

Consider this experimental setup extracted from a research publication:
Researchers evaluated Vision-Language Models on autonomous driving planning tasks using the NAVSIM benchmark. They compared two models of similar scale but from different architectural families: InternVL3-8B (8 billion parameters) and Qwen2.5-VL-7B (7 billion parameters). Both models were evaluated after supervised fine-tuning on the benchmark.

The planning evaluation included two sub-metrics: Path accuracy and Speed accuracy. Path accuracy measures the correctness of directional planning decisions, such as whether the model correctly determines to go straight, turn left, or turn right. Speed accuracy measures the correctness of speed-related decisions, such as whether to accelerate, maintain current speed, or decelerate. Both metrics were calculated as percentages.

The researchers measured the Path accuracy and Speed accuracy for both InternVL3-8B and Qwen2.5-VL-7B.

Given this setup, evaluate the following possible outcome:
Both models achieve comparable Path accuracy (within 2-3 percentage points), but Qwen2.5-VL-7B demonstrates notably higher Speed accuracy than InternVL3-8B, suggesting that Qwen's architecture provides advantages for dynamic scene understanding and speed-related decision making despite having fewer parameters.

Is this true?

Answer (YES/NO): NO